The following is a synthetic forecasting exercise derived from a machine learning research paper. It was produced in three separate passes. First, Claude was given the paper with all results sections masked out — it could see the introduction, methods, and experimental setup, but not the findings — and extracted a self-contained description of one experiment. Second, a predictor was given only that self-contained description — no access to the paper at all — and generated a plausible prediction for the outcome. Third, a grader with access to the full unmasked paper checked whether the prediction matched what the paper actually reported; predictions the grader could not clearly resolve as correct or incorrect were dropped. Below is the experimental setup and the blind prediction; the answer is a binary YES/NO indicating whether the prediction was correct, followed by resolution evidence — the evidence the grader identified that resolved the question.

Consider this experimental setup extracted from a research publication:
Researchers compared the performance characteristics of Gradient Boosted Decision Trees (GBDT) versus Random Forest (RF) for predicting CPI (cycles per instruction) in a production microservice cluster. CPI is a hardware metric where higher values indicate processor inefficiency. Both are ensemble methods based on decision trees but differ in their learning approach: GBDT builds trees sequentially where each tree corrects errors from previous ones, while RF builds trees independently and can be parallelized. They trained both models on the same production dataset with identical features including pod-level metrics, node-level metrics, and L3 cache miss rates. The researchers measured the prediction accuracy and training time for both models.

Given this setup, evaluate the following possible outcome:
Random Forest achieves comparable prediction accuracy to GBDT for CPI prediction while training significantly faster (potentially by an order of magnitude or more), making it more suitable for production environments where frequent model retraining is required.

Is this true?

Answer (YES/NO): NO